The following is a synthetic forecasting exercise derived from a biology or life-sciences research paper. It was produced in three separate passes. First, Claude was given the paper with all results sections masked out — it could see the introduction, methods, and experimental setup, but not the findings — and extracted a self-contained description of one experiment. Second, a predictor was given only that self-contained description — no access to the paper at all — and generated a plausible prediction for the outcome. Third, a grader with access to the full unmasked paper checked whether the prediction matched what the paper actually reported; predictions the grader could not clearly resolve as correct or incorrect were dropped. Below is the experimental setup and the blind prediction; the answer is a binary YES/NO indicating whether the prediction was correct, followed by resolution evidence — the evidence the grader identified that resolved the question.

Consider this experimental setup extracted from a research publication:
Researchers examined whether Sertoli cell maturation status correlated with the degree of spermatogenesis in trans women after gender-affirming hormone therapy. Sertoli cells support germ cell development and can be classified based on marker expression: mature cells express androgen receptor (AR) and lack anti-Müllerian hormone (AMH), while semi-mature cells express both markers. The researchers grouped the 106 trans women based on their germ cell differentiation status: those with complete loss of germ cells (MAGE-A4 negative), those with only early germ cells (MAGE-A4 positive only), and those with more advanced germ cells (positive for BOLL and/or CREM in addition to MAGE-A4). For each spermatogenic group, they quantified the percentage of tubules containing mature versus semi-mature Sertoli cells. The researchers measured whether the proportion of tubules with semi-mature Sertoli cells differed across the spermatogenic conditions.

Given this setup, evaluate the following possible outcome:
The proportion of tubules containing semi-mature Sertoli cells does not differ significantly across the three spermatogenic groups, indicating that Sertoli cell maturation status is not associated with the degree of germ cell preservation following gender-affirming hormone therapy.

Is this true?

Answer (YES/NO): NO